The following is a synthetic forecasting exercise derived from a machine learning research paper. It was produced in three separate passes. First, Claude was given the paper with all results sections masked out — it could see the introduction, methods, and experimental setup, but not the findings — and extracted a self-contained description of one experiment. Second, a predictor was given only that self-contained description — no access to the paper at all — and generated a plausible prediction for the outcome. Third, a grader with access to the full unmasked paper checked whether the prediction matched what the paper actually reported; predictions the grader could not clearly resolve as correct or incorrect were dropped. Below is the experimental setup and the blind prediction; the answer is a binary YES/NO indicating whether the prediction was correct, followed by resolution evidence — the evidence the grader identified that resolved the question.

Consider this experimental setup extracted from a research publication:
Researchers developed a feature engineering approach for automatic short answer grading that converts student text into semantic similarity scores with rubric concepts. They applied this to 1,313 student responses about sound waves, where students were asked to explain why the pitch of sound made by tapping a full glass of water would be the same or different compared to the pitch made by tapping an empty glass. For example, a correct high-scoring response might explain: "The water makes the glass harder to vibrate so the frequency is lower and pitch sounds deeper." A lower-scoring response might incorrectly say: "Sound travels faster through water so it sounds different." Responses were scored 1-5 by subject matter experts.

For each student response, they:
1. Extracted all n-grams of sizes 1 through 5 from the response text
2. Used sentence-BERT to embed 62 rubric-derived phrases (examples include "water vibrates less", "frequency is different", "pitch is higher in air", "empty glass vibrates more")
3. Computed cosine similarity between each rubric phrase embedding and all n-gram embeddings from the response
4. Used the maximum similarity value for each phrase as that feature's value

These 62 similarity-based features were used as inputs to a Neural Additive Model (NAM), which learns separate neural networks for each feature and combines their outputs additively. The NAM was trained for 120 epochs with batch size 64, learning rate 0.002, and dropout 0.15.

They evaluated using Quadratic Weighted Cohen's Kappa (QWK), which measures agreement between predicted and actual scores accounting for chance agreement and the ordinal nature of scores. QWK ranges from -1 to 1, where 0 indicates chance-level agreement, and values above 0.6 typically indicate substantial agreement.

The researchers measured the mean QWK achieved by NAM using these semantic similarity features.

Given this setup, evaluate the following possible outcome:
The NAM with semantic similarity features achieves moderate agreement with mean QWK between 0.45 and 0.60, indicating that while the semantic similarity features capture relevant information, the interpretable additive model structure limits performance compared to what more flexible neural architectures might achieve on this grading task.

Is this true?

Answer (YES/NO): NO